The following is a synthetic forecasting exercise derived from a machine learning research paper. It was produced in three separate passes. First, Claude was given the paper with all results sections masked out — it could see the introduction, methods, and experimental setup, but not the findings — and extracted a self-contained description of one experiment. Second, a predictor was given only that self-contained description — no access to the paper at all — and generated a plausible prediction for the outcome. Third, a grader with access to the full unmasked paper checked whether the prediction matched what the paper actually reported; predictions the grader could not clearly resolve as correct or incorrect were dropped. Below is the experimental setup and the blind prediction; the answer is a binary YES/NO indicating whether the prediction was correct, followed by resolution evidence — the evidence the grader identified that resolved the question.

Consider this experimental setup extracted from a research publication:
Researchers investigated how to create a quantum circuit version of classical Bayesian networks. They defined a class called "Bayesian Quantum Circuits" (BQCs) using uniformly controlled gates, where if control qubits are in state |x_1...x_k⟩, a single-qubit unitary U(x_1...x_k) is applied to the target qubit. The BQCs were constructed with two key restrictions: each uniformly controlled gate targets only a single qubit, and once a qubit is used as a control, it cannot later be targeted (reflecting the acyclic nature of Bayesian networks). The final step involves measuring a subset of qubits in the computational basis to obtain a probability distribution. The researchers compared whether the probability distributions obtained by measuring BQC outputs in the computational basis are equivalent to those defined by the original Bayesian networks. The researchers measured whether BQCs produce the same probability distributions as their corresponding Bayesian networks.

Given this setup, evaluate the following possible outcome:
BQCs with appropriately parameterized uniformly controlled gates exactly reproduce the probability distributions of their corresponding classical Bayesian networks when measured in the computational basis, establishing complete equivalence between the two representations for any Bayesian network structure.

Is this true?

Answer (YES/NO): YES